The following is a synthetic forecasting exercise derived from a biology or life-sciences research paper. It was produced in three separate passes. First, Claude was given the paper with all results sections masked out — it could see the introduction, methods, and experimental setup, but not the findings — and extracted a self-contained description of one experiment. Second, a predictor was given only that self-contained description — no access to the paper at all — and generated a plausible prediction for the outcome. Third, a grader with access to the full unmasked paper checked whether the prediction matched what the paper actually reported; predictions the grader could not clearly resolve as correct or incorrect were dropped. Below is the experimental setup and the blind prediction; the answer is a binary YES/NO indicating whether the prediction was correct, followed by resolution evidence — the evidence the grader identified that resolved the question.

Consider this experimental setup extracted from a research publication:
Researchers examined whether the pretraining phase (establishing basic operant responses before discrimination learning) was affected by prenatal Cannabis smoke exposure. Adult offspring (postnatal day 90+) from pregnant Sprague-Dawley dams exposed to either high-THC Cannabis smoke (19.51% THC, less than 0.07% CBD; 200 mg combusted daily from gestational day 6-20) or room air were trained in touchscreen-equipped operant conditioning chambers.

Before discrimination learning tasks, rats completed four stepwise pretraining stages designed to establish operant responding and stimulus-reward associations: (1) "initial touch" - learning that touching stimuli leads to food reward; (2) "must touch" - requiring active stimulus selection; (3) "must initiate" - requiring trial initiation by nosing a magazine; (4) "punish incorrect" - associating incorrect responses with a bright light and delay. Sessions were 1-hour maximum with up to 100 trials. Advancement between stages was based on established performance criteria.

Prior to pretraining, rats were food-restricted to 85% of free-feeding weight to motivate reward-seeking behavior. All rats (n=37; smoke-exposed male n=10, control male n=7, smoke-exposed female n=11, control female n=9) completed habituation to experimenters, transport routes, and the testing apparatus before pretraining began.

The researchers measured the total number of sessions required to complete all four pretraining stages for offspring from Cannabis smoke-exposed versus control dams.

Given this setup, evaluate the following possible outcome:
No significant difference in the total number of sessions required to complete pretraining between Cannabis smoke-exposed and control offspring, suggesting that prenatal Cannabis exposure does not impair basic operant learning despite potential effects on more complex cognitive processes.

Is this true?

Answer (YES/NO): NO